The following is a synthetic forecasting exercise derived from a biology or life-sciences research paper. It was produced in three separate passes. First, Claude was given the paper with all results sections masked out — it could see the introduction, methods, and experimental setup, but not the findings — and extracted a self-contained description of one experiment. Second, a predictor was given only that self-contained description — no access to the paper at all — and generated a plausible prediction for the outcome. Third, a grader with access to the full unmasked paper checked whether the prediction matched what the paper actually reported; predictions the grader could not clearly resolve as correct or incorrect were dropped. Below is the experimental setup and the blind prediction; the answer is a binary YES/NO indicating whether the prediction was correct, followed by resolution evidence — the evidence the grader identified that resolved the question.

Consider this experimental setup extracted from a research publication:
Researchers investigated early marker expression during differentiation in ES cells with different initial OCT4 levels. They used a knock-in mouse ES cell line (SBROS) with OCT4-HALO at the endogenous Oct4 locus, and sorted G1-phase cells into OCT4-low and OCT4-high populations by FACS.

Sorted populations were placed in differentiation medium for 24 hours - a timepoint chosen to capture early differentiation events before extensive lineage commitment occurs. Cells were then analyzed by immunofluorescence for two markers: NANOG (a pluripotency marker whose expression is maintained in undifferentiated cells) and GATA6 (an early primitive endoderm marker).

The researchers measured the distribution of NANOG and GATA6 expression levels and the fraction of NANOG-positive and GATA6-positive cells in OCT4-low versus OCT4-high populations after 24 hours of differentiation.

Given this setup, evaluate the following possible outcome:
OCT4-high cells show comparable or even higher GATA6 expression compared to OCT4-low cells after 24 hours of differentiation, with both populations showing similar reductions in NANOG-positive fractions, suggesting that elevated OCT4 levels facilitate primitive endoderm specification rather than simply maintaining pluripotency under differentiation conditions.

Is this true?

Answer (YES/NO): NO